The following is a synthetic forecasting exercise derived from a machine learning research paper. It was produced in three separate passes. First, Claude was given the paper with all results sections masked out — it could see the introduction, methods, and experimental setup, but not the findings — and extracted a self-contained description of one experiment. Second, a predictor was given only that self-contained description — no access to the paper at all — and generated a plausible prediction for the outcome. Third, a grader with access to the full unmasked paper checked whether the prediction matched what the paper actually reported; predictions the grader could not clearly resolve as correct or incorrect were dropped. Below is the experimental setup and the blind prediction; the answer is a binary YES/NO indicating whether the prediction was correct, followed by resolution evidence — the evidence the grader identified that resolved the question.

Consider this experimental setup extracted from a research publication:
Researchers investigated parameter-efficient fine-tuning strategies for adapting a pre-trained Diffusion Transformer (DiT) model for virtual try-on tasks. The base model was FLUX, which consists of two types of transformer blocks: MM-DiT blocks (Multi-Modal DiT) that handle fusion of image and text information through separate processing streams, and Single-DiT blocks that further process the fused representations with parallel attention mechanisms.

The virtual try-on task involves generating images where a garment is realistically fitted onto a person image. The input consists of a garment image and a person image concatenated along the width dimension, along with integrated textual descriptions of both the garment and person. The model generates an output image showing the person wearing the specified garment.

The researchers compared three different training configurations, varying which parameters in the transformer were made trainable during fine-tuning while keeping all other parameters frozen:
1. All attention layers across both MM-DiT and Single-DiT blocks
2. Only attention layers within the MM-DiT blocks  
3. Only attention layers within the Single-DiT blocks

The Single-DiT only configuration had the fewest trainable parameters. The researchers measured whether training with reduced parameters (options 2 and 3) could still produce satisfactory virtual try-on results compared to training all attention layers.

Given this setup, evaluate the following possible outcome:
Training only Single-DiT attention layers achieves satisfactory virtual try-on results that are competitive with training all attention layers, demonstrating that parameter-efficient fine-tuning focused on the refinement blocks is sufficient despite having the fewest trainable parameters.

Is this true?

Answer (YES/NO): YES